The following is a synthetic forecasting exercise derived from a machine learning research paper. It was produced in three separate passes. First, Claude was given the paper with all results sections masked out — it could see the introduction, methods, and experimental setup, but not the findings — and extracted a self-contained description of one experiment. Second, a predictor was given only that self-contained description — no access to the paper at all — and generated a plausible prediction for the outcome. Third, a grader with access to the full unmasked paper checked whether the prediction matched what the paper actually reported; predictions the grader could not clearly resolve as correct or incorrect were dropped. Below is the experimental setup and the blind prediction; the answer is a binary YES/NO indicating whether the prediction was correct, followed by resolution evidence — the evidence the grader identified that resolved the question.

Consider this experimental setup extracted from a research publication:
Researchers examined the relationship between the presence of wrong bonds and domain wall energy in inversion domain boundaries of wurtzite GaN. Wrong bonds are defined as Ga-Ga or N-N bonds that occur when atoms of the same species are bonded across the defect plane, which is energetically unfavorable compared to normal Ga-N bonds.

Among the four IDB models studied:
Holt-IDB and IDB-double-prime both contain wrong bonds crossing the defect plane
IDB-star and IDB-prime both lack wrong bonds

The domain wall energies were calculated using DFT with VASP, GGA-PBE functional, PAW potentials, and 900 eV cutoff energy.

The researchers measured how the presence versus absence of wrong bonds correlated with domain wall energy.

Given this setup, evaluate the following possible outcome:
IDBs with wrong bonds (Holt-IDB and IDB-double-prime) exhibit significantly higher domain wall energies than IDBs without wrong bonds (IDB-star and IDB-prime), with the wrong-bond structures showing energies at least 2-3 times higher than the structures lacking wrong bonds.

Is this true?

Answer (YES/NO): NO